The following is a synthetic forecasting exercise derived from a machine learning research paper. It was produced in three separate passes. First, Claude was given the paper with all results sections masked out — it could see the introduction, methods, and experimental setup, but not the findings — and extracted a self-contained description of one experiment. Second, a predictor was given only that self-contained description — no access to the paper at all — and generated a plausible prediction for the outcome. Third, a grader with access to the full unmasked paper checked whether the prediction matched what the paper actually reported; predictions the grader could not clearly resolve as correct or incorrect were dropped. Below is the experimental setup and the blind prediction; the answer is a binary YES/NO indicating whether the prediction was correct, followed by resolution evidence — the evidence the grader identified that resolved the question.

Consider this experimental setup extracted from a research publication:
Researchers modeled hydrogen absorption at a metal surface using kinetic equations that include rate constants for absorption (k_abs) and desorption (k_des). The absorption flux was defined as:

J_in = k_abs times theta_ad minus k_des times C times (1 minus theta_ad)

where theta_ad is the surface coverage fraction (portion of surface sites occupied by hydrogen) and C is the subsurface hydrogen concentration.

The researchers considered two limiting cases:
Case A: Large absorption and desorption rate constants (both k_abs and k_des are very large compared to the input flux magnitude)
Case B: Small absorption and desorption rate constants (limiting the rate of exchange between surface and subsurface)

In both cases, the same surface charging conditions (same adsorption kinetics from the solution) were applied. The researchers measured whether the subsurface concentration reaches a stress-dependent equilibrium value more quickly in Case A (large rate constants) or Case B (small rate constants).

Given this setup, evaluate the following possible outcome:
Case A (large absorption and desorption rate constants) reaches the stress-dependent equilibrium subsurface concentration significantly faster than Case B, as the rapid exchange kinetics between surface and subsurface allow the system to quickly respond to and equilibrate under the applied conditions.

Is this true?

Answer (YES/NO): YES